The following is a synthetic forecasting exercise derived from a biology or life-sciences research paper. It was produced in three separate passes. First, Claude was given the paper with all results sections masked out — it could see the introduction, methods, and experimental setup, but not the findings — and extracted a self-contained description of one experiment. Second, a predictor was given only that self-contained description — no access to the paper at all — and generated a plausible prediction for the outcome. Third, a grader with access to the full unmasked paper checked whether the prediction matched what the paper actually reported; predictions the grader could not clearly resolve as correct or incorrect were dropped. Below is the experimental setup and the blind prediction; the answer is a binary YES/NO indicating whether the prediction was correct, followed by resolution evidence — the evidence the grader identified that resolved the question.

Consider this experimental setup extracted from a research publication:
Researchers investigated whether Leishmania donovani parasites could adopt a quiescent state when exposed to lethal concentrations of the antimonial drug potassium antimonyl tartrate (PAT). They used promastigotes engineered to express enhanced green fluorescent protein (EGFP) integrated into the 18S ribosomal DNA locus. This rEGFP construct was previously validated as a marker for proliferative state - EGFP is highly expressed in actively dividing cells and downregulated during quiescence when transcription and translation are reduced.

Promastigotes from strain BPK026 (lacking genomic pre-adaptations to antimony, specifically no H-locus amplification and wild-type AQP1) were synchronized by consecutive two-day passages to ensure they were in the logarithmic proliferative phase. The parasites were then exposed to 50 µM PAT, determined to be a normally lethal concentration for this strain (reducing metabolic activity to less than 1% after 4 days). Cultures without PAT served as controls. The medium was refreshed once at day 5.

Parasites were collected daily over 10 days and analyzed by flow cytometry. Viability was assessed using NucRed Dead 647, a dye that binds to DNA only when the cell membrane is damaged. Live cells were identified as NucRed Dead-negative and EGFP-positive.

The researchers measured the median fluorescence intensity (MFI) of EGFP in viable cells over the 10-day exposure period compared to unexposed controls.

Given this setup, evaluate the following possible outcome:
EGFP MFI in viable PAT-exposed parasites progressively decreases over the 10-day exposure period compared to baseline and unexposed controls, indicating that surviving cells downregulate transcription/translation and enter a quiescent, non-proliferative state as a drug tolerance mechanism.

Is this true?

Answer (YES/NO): YES